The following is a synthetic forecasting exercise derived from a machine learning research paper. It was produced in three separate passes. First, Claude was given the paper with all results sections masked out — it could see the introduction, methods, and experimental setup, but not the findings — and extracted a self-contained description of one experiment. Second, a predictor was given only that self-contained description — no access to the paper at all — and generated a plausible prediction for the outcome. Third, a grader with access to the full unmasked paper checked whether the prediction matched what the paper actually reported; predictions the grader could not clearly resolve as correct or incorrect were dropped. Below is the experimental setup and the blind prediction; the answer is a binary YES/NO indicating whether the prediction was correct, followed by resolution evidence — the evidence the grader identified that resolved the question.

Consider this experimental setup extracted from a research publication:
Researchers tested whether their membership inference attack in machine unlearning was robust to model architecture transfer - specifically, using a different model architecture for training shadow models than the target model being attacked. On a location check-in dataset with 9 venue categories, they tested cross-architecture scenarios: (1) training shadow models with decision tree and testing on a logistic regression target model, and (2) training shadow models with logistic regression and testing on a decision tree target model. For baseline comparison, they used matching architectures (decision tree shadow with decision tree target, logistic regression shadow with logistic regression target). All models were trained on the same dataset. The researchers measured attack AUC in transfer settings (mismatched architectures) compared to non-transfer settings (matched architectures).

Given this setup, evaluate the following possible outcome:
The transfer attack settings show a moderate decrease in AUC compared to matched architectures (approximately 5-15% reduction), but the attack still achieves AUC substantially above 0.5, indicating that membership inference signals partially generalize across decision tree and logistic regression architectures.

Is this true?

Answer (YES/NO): NO